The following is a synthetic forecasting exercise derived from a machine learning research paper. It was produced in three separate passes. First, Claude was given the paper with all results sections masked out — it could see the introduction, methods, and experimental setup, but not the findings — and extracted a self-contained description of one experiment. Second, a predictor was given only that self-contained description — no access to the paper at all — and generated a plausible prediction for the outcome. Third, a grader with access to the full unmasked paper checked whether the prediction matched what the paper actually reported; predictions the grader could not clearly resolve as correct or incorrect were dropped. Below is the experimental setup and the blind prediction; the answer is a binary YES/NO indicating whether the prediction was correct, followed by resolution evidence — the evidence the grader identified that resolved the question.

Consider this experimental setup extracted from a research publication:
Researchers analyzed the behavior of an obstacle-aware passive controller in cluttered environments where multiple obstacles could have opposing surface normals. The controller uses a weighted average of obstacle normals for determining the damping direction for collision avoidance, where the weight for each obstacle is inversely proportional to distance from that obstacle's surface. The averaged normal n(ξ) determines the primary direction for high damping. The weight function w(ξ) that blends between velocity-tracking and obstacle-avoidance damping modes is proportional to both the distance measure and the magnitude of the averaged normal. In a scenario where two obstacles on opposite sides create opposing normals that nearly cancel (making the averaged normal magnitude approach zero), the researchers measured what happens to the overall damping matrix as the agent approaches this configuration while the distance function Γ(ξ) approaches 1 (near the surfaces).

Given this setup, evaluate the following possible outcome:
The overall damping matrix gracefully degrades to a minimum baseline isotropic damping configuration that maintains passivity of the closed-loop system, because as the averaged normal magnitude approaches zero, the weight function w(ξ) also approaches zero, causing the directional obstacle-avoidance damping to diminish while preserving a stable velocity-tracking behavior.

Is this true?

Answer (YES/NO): NO